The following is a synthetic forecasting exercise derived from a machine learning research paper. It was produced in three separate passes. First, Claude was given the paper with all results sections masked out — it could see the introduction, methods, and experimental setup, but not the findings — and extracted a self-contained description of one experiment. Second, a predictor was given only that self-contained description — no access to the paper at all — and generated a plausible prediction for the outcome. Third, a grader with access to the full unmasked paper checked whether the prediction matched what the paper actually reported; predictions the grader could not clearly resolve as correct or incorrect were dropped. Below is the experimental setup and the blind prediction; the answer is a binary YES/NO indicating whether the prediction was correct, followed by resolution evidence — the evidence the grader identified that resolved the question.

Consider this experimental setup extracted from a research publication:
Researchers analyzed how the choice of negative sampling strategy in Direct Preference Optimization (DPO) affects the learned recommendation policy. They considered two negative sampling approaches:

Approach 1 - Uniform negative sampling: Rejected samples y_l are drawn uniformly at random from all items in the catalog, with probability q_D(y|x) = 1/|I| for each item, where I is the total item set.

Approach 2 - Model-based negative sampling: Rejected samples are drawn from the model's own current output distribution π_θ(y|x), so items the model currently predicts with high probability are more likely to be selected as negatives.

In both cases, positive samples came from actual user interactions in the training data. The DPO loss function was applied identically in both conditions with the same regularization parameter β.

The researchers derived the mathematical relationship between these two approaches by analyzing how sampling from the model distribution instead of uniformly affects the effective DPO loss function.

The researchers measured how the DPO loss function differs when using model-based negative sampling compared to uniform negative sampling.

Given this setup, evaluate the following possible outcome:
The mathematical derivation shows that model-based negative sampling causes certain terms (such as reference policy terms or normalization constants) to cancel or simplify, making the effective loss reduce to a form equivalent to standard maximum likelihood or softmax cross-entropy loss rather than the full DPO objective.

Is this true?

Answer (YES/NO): NO